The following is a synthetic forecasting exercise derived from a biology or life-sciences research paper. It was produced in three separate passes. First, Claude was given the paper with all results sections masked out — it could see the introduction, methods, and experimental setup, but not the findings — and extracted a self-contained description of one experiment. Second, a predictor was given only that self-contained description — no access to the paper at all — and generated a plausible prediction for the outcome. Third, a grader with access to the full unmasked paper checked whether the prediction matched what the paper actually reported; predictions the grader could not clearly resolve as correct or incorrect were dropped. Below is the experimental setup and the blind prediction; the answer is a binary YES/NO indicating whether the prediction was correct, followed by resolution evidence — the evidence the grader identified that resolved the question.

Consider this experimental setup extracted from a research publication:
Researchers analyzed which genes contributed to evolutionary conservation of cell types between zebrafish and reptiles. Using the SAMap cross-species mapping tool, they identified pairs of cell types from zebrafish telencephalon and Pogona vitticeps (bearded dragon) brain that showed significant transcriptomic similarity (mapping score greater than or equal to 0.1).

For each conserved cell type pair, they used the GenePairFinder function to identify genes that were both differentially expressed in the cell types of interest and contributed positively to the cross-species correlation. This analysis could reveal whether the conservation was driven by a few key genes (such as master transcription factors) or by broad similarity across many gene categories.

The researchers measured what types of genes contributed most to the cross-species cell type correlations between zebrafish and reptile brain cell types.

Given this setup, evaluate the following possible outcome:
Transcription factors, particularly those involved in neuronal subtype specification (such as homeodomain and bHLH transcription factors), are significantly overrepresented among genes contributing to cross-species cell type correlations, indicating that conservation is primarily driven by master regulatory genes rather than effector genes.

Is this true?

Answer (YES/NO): NO